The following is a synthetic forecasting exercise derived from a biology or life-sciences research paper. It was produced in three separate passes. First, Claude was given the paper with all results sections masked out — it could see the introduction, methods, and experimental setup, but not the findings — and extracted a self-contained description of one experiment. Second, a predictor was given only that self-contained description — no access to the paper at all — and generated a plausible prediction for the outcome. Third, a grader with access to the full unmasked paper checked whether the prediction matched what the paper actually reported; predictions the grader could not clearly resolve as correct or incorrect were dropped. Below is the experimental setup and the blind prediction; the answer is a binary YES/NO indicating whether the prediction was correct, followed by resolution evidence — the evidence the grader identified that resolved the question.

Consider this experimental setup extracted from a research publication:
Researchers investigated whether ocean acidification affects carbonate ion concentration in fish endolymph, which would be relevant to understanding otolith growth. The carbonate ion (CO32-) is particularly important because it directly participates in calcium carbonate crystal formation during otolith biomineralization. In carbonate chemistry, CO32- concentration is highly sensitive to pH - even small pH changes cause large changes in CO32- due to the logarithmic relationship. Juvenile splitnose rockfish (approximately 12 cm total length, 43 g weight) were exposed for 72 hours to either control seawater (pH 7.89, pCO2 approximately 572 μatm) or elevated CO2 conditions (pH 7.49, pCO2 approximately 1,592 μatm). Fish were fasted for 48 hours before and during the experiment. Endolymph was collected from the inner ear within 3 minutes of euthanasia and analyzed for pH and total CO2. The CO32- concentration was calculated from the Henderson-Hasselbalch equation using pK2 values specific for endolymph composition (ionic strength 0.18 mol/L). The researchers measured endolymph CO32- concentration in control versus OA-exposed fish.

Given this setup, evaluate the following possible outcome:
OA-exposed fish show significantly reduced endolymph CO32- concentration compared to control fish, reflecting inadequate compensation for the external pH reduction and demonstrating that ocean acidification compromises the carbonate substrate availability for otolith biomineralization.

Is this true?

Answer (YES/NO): NO